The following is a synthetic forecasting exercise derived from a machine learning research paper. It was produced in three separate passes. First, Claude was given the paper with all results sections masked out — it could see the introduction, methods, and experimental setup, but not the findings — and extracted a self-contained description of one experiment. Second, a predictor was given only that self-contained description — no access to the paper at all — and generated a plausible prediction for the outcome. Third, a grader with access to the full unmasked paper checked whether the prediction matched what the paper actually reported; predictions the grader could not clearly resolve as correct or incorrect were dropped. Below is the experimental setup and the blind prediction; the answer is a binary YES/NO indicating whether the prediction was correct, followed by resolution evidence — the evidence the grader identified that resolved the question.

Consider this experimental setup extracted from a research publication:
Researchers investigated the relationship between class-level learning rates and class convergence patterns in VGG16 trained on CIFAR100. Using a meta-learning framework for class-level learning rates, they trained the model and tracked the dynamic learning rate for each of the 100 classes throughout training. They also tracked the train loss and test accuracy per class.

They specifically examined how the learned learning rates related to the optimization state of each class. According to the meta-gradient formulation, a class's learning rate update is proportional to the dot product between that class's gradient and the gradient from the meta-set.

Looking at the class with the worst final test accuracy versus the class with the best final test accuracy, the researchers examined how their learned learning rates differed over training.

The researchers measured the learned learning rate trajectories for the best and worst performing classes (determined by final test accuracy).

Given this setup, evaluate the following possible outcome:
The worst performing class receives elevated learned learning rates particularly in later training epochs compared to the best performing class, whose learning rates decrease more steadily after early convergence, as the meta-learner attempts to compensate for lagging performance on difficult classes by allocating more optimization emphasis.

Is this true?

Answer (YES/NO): NO